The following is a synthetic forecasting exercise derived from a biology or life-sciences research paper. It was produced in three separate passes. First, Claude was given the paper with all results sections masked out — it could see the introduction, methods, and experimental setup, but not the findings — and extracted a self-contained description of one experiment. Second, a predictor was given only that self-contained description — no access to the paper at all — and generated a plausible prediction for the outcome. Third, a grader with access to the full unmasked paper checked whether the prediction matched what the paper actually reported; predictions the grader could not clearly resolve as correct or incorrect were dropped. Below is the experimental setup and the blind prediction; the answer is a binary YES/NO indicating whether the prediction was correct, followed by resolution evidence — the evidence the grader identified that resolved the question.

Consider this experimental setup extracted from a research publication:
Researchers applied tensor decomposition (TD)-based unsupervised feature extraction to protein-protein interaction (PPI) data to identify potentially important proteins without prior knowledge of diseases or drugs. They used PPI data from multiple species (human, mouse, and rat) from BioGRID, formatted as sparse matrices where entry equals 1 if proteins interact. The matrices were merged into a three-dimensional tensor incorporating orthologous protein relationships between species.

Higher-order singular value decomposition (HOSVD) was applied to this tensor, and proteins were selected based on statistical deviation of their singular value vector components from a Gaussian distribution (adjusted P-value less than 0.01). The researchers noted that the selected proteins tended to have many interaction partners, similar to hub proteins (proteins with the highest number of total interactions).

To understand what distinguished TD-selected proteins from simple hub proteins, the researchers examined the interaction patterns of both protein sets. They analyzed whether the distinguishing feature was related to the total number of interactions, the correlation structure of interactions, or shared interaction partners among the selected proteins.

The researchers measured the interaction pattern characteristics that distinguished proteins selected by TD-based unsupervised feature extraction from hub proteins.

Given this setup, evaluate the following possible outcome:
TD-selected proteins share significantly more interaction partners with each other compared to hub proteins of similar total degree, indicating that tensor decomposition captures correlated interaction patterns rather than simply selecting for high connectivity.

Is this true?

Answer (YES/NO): YES